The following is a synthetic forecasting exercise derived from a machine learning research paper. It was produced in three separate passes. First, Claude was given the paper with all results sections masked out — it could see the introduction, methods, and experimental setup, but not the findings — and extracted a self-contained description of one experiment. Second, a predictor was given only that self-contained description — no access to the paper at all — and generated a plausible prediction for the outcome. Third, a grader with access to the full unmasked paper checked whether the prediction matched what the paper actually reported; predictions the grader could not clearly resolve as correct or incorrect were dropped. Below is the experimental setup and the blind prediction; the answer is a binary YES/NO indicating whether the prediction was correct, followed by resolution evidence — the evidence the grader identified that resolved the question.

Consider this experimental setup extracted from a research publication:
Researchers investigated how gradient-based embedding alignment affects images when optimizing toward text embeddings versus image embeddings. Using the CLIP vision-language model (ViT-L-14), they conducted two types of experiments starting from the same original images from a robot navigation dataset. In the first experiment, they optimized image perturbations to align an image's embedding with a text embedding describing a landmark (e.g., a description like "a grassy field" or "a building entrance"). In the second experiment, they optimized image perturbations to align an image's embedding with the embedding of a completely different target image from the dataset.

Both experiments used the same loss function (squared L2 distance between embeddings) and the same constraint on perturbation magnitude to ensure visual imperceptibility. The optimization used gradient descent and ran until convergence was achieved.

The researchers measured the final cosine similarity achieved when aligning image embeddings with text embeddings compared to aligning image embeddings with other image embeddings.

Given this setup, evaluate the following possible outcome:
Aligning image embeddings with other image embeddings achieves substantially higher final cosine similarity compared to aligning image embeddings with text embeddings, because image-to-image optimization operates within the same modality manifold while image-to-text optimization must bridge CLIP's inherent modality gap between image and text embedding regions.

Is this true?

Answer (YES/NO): YES